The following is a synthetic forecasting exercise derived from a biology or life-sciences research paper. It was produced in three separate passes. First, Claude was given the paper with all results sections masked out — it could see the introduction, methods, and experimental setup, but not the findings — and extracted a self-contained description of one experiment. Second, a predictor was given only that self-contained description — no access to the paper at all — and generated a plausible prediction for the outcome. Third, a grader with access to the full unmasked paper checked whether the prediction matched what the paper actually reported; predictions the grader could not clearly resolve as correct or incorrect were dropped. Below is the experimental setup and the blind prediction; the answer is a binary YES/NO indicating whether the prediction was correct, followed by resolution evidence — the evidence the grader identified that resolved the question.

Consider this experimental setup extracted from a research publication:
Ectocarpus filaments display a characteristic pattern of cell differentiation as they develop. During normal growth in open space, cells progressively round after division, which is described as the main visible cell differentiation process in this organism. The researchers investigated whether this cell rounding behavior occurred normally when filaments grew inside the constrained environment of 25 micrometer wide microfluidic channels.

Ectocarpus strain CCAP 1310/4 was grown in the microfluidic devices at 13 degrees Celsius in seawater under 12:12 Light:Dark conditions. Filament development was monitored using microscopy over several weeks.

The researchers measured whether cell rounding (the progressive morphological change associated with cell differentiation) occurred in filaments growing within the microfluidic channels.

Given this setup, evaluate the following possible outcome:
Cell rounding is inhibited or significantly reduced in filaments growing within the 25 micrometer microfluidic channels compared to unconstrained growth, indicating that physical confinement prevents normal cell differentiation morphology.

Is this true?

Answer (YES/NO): NO